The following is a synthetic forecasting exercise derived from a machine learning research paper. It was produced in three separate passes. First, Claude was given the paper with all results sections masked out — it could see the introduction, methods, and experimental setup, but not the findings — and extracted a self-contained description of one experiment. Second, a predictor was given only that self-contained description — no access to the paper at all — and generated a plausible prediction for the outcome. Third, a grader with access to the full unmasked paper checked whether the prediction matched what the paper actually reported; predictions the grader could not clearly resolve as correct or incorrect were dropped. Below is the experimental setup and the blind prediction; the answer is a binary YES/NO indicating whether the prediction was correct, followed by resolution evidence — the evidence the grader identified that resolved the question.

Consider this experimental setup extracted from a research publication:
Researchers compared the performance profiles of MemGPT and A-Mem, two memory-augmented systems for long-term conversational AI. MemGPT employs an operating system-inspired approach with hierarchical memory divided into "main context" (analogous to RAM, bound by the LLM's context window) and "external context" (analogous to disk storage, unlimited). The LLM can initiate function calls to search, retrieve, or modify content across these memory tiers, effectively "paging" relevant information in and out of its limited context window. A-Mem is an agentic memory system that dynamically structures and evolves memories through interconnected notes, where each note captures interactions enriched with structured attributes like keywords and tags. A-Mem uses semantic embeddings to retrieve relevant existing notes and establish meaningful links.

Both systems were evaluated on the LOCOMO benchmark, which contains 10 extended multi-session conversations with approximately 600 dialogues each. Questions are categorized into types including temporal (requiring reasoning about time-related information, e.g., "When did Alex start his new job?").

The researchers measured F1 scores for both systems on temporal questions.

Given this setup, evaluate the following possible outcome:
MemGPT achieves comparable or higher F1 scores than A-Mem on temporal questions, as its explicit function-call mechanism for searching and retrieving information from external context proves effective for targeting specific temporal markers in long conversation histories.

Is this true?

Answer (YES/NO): NO